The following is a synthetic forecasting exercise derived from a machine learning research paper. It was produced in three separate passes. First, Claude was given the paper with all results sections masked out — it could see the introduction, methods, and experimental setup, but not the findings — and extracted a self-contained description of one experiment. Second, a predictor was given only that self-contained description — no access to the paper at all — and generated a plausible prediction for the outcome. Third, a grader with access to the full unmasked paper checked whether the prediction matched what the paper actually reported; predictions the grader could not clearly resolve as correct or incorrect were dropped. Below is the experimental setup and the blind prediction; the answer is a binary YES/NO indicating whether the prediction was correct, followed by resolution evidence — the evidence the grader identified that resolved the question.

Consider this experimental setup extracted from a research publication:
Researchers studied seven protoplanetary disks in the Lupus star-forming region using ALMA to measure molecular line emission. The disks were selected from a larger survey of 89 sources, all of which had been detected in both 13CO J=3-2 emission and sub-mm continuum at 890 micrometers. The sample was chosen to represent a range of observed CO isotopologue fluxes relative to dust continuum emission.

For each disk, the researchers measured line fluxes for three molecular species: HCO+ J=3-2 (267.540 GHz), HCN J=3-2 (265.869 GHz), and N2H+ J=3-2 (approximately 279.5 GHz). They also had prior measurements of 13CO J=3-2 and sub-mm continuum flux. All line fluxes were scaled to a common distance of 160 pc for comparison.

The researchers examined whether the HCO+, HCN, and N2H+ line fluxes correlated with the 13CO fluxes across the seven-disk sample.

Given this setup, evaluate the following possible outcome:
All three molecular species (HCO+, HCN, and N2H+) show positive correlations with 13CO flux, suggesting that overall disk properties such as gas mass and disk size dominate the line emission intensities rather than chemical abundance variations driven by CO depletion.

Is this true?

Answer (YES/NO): NO